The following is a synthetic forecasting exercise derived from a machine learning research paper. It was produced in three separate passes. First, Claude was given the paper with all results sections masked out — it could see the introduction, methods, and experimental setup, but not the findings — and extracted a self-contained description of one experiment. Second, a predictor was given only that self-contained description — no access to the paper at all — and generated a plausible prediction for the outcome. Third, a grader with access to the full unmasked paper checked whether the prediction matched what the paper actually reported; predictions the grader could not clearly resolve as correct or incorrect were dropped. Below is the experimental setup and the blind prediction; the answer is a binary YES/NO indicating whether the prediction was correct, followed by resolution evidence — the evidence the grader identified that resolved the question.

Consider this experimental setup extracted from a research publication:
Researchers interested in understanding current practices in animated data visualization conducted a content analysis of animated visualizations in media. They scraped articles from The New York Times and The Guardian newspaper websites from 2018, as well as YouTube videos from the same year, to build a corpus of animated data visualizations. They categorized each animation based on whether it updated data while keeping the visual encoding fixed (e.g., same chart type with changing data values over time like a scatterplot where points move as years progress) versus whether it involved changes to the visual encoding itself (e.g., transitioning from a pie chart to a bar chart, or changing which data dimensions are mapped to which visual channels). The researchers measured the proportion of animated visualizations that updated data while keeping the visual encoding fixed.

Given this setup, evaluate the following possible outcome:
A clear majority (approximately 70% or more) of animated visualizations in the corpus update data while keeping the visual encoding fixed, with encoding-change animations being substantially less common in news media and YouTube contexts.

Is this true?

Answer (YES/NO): YES